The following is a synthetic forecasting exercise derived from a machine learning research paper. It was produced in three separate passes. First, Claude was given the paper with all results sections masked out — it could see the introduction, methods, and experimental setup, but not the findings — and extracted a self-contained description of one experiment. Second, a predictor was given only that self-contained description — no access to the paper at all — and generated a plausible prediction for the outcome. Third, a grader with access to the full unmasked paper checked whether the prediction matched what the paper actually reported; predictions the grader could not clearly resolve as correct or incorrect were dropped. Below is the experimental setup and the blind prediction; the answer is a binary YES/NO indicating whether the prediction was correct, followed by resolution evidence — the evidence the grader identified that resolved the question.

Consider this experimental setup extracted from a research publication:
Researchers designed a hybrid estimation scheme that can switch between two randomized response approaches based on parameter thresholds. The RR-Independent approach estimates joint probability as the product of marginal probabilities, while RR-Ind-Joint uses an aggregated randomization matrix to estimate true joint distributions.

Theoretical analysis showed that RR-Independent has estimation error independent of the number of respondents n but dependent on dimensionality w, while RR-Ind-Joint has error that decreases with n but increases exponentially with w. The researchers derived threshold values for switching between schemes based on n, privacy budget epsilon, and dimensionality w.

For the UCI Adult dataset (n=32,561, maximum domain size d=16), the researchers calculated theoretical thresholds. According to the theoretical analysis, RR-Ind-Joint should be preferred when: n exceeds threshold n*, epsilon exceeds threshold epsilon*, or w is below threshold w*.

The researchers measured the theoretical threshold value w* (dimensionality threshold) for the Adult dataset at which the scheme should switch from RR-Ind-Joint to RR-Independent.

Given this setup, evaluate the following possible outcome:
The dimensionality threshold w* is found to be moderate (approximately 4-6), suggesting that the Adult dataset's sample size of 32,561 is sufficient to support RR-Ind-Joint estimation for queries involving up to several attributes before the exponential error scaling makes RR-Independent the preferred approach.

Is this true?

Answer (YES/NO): NO